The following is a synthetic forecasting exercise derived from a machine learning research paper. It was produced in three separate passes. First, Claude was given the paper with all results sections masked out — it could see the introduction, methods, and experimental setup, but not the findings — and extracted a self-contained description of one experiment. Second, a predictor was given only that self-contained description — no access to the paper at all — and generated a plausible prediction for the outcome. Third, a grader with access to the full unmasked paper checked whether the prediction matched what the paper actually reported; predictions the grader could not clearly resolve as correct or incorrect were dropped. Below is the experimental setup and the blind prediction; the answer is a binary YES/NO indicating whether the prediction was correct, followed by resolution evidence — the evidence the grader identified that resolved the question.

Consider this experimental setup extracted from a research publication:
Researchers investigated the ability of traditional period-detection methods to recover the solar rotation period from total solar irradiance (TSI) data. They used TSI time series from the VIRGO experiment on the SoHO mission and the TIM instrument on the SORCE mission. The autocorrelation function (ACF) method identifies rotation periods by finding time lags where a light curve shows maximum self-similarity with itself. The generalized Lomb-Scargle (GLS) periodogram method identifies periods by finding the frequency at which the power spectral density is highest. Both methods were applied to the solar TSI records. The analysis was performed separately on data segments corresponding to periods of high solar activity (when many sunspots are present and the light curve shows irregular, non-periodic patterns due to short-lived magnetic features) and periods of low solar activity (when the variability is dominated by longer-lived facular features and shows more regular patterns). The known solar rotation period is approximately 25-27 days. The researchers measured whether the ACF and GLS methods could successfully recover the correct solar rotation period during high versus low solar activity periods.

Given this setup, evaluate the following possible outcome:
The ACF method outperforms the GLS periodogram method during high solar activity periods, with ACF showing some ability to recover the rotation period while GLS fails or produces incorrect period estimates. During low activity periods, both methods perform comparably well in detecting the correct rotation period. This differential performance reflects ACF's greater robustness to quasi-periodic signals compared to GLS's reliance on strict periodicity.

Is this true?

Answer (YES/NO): NO